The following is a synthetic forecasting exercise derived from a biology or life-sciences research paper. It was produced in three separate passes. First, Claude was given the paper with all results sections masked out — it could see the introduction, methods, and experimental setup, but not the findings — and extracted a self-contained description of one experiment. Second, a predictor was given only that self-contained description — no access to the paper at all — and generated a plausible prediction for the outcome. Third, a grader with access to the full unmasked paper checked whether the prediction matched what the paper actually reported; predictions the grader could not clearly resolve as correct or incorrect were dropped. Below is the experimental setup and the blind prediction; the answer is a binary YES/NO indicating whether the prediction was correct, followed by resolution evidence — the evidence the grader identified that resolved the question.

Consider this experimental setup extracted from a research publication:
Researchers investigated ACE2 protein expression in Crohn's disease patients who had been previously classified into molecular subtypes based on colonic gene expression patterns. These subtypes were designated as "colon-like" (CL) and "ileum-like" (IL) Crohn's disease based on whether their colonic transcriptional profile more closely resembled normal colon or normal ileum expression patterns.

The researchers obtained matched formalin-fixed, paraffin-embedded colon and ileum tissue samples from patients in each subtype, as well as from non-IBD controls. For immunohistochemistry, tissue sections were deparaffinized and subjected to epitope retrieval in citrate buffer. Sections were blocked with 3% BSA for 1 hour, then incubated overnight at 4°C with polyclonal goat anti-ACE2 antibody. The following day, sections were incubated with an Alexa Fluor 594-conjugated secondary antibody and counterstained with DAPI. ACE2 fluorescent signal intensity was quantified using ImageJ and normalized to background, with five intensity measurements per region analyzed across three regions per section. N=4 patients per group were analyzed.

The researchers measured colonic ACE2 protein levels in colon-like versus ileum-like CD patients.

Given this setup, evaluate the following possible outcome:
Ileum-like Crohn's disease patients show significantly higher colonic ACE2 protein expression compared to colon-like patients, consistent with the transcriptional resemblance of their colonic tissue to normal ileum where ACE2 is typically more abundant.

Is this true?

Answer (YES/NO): YES